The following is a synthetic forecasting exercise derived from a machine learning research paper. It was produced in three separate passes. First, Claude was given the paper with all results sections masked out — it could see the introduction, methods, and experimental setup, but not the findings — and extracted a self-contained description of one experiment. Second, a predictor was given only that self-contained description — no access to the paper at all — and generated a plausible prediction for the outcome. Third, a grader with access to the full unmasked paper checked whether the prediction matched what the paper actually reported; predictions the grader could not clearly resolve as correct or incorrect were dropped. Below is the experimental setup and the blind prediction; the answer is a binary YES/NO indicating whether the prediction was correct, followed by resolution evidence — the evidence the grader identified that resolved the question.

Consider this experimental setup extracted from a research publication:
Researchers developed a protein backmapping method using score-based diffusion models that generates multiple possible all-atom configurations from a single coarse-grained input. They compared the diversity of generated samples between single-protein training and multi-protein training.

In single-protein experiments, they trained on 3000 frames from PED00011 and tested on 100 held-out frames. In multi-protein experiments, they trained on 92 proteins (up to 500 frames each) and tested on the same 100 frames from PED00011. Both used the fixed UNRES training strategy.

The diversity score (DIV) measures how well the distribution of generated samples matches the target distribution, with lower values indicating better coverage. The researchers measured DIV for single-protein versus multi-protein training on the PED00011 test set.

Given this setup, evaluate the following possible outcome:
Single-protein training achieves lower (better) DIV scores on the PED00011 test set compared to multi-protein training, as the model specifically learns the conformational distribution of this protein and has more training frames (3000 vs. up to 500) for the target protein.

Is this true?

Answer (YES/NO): YES